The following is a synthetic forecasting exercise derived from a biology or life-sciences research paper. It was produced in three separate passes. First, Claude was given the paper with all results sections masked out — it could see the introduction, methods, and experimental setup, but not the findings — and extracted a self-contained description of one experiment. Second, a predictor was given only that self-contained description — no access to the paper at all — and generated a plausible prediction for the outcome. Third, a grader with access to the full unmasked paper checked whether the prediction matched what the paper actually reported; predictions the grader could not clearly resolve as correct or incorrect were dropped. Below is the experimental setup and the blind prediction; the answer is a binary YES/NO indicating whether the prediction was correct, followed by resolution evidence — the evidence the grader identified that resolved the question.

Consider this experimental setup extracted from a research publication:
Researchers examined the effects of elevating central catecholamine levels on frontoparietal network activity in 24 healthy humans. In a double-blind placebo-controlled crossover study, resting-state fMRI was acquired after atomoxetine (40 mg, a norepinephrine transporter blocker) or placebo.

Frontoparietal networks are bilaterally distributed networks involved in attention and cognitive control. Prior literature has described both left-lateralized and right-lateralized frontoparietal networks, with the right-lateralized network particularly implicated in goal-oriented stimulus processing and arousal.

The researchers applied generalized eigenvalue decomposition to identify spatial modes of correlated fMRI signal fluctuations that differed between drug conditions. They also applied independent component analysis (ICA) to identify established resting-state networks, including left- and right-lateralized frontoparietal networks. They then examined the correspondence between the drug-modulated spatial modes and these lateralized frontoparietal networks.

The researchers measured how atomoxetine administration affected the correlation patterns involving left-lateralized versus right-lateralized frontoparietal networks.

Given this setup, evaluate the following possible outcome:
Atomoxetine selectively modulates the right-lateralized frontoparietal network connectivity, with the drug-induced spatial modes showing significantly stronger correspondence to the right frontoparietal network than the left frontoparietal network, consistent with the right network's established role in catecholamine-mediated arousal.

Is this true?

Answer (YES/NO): NO